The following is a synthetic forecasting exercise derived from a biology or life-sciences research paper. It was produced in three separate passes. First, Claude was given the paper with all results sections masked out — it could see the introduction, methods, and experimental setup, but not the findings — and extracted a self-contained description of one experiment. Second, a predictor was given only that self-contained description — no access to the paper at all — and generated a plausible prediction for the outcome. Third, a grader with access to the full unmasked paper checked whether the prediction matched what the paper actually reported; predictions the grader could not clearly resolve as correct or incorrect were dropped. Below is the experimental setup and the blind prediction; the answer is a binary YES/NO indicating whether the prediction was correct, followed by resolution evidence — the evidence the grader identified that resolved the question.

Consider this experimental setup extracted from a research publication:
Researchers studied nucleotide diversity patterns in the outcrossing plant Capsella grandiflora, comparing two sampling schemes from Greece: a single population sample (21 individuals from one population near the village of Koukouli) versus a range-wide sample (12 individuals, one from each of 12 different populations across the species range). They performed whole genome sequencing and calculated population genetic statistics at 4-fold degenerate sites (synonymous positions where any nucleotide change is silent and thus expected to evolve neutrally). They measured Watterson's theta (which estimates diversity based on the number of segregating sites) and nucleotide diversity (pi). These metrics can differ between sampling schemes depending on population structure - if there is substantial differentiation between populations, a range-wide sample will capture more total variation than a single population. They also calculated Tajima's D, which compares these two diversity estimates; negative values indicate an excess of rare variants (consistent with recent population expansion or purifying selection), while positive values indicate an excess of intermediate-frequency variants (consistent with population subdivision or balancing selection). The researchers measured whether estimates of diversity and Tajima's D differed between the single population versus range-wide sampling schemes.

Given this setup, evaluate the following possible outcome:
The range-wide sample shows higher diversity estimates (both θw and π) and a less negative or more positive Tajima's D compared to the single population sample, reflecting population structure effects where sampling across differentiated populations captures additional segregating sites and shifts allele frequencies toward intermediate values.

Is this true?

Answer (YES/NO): NO